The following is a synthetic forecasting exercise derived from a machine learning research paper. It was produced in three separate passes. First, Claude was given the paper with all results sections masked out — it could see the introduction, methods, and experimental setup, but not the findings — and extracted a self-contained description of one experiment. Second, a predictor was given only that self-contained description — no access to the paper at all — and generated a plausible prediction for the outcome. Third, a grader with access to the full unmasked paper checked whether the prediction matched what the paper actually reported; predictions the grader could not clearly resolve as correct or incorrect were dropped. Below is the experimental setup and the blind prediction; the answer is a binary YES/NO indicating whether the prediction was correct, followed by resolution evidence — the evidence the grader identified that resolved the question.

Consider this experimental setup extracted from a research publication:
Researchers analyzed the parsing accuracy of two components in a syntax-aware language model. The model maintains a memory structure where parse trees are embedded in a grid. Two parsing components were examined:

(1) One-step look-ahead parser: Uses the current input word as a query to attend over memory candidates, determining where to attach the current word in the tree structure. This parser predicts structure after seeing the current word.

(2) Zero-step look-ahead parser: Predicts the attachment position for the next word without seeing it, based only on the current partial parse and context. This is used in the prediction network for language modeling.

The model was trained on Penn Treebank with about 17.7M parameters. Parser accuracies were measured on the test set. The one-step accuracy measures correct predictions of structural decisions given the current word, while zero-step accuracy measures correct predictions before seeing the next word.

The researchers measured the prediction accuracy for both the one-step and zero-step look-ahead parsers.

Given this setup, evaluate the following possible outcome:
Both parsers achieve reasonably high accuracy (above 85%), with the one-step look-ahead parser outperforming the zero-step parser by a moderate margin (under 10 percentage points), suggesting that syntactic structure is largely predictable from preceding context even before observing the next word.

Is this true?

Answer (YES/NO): YES